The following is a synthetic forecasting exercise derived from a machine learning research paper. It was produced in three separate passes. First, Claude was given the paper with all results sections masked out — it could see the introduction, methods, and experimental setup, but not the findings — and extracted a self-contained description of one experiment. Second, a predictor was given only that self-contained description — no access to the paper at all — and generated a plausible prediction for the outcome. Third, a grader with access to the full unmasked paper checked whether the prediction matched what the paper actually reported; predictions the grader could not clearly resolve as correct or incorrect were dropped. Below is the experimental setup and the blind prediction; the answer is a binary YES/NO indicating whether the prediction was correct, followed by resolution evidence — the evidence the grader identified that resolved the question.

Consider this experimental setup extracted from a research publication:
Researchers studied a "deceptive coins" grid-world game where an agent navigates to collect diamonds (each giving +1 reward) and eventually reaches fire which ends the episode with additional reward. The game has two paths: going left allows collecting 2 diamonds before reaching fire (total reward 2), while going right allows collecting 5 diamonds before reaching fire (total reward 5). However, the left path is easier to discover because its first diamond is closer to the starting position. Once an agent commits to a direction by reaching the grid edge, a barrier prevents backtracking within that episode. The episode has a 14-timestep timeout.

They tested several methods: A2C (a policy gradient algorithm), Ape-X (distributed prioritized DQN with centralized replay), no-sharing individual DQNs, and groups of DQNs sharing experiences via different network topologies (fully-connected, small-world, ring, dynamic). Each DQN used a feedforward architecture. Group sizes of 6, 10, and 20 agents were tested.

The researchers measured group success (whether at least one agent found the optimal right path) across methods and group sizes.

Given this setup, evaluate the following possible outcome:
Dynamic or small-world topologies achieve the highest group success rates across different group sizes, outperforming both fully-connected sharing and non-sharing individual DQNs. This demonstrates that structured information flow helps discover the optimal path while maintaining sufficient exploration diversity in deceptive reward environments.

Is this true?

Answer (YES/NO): NO